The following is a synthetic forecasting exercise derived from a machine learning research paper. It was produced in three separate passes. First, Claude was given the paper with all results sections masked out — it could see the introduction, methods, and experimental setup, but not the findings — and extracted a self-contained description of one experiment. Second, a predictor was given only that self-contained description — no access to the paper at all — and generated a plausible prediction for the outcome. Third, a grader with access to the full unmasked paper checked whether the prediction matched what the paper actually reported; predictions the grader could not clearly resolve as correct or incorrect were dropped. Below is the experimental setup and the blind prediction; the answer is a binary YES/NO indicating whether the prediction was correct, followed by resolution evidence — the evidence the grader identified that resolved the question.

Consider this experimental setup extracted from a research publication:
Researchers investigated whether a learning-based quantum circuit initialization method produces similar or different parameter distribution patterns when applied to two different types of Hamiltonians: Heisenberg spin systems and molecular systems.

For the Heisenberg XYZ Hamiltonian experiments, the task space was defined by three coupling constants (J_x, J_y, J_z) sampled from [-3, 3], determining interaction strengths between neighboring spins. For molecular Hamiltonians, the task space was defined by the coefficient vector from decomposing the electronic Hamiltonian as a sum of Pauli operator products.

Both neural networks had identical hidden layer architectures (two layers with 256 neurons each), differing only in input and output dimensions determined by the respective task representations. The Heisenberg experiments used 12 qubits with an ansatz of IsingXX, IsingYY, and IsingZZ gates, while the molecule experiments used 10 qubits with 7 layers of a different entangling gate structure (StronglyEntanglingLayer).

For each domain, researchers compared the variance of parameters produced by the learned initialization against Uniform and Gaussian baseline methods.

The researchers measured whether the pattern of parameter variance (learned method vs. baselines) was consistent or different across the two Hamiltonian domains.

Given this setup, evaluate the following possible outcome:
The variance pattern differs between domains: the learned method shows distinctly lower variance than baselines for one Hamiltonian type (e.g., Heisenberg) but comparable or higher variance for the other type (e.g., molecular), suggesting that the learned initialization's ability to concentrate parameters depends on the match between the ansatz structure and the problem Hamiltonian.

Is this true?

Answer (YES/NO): NO